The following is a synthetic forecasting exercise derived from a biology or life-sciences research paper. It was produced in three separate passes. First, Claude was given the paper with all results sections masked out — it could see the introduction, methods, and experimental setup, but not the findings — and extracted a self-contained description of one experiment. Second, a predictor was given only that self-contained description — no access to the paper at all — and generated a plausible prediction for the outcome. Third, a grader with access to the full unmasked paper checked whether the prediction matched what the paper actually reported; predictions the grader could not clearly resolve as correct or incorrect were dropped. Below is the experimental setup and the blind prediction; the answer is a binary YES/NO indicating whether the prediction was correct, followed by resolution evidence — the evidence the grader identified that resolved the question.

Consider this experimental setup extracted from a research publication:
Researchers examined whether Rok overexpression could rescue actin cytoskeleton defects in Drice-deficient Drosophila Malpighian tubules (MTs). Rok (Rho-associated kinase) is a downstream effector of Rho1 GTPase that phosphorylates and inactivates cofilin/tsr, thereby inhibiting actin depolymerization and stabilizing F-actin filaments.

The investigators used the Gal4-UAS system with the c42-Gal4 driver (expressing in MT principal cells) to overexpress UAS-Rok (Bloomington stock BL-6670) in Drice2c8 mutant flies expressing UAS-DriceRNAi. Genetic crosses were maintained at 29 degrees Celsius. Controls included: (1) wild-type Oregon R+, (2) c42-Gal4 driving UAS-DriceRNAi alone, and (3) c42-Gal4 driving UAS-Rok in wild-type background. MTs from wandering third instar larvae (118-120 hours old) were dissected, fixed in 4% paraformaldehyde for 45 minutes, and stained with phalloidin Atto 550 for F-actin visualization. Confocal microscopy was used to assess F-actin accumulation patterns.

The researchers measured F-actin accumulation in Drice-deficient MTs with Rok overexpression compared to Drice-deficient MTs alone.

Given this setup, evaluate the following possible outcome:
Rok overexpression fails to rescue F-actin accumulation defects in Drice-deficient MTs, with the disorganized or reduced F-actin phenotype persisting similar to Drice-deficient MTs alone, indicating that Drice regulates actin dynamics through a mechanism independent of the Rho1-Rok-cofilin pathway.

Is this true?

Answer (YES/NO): NO